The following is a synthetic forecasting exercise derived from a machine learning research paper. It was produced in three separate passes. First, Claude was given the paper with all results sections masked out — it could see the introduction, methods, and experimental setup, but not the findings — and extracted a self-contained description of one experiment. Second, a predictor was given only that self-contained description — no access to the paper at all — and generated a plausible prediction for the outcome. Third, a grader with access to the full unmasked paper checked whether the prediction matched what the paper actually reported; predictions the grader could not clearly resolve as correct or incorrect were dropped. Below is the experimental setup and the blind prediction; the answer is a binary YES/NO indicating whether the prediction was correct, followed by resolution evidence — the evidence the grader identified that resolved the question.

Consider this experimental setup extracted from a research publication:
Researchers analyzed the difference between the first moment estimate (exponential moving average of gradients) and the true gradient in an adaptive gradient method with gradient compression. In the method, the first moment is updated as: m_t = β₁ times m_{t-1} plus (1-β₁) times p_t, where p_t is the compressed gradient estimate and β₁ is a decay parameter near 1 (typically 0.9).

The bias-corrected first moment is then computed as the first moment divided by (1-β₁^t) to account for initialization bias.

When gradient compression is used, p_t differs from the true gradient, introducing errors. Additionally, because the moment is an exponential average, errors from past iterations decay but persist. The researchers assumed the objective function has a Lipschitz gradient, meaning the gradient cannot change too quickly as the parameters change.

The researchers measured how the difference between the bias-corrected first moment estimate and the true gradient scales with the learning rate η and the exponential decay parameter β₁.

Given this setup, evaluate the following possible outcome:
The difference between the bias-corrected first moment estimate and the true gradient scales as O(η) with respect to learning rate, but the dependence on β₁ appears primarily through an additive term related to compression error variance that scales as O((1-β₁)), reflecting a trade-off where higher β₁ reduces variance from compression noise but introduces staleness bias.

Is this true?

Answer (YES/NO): NO